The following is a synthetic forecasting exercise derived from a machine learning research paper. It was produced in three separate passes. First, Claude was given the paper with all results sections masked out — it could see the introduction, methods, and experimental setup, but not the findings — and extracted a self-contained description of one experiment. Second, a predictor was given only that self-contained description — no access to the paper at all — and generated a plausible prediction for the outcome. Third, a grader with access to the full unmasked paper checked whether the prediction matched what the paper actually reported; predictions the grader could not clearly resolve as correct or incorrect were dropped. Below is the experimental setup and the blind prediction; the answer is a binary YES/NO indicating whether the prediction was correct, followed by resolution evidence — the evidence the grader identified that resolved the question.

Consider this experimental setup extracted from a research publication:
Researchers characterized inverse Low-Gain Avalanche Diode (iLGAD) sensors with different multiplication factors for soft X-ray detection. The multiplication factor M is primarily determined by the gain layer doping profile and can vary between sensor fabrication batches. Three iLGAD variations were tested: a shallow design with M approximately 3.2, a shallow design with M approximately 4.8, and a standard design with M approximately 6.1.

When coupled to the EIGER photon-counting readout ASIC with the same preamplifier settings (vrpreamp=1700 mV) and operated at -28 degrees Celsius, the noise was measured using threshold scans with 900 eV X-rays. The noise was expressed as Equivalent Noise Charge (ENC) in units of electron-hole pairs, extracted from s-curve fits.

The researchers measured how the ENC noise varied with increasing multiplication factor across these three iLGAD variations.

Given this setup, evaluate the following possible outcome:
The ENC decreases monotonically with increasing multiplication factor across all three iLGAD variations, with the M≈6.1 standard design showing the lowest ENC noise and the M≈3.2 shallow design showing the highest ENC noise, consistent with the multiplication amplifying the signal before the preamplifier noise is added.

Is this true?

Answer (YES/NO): NO